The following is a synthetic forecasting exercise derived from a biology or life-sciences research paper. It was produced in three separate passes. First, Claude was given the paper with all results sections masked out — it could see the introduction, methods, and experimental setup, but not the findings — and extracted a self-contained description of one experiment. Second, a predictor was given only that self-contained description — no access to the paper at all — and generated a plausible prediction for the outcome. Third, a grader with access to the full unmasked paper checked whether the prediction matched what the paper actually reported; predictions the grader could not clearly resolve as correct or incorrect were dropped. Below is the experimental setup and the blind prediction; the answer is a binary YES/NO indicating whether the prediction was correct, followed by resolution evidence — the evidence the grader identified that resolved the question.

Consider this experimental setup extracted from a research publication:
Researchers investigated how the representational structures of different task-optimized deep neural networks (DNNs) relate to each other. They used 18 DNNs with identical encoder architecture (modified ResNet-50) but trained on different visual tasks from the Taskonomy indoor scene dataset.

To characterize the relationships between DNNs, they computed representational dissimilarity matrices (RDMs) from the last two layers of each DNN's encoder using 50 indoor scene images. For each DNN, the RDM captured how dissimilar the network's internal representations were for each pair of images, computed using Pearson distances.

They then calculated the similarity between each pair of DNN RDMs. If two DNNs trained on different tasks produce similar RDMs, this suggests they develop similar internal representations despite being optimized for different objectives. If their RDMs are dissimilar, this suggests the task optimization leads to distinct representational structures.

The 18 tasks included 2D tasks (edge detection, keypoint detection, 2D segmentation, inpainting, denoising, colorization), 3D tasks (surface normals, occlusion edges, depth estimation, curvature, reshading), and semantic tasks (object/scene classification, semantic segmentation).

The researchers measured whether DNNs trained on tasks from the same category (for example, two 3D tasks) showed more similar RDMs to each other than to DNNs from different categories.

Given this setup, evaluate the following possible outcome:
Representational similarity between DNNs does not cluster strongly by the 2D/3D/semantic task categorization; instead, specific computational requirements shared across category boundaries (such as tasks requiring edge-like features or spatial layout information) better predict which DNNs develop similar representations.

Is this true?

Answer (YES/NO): NO